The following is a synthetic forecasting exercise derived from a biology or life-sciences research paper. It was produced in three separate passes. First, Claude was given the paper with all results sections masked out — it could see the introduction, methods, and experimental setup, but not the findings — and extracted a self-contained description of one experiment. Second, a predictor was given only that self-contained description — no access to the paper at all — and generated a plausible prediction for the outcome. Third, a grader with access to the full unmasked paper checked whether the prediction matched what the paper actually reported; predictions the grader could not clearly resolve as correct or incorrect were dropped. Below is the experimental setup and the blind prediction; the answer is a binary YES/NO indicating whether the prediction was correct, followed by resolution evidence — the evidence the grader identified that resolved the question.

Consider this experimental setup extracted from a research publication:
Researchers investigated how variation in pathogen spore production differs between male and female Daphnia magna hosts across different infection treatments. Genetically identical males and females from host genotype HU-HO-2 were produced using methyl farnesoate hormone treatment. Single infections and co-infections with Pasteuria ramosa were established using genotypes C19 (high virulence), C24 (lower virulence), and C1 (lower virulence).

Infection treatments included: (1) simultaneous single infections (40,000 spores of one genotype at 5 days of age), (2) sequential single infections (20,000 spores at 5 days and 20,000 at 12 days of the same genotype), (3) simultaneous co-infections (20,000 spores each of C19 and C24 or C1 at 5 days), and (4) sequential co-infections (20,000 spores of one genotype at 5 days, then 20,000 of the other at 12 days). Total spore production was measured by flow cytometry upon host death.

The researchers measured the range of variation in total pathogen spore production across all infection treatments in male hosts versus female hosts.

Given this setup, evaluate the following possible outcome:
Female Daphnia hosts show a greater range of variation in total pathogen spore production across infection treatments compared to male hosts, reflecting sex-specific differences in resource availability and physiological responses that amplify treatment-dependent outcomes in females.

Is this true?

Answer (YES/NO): YES